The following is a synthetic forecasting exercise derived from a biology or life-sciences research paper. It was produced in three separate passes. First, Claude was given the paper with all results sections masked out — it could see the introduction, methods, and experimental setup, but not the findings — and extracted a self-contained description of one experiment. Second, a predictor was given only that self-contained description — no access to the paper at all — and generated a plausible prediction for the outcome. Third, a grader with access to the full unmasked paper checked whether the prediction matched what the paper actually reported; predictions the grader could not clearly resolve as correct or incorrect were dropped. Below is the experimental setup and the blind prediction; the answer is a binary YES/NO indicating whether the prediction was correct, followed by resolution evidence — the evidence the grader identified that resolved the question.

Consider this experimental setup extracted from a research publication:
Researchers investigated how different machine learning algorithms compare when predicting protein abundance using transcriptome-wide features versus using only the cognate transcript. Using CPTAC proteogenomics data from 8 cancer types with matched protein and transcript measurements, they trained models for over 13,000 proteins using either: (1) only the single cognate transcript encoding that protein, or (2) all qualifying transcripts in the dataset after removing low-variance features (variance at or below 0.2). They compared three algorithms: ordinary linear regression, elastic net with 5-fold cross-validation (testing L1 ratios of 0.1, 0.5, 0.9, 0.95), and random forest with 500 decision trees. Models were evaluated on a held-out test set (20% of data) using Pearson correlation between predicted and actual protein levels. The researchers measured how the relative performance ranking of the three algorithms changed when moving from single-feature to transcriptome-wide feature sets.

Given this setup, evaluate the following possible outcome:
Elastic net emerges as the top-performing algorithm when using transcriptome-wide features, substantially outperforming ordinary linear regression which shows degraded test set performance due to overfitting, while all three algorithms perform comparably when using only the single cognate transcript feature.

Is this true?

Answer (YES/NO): NO